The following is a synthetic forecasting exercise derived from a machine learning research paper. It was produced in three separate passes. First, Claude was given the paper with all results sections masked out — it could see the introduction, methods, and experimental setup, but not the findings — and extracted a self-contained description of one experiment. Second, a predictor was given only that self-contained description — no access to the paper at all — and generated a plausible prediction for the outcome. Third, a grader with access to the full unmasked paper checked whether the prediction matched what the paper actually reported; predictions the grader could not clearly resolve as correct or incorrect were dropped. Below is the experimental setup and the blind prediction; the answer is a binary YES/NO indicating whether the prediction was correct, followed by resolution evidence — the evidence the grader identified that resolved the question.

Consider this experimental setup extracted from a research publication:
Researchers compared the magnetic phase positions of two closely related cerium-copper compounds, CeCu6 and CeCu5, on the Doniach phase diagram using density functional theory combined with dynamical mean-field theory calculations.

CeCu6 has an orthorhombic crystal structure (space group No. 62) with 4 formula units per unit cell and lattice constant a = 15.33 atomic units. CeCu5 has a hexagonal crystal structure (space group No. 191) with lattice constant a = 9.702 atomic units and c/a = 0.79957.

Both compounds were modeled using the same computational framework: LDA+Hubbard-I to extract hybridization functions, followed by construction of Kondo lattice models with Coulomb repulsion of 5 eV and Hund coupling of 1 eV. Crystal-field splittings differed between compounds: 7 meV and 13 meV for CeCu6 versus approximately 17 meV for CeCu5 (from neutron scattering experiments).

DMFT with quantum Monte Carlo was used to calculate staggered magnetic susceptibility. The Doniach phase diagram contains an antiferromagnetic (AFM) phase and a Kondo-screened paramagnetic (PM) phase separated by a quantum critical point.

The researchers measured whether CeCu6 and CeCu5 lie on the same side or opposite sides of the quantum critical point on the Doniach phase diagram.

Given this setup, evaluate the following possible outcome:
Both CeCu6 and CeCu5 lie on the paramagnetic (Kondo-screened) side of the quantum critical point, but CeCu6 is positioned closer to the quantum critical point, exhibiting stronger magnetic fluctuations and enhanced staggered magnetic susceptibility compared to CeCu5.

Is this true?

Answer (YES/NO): NO